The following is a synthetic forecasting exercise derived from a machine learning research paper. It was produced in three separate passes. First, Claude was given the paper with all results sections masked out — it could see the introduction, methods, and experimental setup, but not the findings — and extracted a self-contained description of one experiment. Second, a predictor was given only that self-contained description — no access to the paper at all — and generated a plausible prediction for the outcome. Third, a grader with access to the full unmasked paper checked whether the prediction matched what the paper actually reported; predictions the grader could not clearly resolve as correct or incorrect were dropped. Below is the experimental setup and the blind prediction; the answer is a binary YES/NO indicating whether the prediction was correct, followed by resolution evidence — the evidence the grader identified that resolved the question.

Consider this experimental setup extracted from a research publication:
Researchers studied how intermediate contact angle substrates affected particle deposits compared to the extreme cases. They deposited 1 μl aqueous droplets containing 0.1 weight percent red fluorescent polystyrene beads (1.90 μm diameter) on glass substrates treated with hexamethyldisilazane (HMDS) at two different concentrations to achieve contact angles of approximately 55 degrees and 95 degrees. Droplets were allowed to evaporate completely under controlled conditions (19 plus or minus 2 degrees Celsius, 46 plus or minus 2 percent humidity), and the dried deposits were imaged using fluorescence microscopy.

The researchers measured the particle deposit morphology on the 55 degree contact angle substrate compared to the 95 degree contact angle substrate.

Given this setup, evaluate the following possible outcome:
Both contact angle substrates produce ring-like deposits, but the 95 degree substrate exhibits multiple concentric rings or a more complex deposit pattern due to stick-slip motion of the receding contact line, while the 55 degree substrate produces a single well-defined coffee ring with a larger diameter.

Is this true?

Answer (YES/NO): NO